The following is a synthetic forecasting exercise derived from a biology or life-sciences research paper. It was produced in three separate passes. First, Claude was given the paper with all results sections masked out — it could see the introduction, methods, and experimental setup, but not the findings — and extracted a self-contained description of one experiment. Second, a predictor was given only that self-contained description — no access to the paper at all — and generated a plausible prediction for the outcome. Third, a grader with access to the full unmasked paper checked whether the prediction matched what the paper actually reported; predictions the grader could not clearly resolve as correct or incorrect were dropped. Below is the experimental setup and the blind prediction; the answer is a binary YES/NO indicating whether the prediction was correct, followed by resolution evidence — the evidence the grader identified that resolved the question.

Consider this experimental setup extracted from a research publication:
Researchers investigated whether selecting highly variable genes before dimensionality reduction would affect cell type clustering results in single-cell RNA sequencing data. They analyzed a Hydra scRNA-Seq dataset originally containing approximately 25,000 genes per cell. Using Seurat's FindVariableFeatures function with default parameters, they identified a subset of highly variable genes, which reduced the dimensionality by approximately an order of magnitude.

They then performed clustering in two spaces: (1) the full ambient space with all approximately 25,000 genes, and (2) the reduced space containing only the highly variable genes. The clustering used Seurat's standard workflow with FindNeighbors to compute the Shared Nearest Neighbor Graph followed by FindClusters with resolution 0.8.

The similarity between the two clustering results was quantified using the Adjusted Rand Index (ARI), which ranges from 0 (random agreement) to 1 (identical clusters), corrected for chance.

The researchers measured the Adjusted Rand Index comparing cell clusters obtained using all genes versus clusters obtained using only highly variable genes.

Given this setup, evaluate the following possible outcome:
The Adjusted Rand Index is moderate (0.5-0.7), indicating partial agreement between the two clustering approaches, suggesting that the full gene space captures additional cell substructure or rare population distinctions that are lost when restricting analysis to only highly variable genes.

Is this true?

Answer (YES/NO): NO